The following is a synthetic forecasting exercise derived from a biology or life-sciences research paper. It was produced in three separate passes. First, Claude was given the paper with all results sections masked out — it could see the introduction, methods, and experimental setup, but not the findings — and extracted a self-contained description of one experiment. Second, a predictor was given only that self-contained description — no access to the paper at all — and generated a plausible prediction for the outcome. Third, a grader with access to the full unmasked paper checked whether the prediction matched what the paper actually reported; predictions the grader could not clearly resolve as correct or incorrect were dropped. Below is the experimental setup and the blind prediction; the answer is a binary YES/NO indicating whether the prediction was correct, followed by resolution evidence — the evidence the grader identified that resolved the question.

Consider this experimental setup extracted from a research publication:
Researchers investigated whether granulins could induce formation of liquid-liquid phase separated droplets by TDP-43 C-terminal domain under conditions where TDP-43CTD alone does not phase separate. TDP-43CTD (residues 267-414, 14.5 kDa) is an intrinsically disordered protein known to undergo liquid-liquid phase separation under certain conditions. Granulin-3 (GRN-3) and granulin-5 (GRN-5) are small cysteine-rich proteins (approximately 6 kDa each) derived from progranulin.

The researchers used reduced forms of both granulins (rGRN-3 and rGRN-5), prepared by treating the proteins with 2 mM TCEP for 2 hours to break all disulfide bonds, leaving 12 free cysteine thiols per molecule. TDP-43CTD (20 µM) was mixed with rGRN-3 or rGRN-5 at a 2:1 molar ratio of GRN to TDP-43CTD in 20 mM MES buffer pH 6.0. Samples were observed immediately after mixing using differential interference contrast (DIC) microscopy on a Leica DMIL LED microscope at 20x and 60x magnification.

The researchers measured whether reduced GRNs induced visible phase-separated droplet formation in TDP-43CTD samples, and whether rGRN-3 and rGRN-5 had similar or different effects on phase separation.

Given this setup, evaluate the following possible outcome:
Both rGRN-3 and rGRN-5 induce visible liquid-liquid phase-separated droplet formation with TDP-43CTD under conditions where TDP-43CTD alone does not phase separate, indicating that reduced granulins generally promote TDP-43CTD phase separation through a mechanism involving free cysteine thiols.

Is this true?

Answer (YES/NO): NO